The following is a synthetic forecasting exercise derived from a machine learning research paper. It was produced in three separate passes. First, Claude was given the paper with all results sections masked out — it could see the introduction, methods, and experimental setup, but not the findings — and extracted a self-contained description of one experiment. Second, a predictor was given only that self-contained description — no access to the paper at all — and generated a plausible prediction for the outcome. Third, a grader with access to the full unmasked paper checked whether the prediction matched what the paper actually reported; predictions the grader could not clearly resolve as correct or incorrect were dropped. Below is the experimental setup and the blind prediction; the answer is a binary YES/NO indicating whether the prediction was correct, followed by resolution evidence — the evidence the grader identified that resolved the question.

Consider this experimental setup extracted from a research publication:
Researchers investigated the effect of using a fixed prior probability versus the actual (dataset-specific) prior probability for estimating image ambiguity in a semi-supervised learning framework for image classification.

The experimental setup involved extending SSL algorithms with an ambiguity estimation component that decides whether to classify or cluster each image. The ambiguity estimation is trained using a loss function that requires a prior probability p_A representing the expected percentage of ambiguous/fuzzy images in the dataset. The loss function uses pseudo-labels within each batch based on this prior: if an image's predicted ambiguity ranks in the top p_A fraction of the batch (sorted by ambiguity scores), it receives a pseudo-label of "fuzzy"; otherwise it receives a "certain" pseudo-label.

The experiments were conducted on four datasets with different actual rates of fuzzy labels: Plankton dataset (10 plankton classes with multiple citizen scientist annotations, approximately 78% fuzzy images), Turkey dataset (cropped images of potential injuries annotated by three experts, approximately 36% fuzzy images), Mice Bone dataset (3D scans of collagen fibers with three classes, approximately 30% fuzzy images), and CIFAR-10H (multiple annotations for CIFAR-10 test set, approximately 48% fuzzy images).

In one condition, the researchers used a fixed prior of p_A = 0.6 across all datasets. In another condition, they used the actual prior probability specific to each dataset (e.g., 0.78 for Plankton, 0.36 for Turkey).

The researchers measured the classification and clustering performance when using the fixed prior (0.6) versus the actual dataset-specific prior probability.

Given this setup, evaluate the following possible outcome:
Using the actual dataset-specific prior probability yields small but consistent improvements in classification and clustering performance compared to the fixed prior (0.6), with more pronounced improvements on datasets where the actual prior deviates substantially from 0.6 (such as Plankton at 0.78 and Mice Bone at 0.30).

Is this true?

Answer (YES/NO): NO